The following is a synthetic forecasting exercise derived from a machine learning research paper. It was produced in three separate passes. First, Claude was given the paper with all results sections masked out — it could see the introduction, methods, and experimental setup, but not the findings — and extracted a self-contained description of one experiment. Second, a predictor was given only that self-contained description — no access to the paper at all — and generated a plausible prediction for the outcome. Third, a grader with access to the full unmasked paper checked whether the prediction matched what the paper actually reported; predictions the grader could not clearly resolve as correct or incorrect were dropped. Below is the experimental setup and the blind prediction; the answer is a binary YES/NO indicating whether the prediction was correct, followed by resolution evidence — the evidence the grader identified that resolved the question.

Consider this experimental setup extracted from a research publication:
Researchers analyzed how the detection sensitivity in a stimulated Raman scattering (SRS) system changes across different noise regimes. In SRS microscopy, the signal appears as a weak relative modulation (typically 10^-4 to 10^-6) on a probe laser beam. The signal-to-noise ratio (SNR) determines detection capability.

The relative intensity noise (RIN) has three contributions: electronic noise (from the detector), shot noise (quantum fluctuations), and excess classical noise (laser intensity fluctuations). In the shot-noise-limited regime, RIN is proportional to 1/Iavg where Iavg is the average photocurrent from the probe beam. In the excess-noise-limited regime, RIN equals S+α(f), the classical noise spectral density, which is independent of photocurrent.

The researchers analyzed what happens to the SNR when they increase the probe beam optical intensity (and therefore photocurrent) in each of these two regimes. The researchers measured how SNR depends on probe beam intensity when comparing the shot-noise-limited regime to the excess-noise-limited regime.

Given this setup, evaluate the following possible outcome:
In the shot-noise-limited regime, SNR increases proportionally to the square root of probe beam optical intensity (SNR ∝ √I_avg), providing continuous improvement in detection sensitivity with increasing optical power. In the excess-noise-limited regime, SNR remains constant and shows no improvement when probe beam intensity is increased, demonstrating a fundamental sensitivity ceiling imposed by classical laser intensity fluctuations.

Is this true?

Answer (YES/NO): NO